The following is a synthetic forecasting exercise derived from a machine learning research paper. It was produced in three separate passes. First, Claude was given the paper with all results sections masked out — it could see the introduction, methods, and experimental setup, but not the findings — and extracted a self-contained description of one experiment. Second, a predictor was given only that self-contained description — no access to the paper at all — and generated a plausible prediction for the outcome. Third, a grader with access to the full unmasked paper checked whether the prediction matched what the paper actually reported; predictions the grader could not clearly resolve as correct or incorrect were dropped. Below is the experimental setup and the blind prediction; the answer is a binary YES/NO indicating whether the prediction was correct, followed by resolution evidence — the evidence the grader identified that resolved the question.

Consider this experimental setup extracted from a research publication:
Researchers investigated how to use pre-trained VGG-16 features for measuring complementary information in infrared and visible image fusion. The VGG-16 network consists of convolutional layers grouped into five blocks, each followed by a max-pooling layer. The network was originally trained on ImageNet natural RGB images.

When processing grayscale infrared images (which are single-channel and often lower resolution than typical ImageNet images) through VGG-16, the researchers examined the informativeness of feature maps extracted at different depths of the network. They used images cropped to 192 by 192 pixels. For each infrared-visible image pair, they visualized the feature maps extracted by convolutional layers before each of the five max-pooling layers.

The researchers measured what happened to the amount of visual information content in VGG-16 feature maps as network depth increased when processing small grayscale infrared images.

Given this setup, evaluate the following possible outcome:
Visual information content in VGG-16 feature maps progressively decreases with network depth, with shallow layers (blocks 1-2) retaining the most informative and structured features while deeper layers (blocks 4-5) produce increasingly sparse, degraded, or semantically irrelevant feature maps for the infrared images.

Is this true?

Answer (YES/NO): YES